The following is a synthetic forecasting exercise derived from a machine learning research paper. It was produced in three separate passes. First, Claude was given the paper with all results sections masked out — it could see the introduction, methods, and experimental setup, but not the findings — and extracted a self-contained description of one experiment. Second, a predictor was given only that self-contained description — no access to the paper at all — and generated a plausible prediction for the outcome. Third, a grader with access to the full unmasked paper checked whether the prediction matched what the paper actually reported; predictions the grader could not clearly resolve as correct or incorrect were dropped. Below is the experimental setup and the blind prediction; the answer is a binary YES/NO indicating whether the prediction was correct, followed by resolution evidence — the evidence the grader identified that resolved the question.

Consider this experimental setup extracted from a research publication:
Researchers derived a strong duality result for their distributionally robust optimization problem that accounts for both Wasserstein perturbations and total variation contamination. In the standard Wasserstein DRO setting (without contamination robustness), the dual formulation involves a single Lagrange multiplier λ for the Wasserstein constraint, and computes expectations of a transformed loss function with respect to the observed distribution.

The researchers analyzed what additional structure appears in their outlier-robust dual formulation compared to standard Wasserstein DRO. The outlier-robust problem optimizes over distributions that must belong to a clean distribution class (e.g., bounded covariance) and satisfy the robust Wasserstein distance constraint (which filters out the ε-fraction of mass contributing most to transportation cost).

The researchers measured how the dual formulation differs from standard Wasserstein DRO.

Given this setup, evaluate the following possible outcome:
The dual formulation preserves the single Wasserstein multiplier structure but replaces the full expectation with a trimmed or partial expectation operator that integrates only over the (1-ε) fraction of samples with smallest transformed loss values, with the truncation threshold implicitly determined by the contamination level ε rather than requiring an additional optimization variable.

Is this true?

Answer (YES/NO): NO